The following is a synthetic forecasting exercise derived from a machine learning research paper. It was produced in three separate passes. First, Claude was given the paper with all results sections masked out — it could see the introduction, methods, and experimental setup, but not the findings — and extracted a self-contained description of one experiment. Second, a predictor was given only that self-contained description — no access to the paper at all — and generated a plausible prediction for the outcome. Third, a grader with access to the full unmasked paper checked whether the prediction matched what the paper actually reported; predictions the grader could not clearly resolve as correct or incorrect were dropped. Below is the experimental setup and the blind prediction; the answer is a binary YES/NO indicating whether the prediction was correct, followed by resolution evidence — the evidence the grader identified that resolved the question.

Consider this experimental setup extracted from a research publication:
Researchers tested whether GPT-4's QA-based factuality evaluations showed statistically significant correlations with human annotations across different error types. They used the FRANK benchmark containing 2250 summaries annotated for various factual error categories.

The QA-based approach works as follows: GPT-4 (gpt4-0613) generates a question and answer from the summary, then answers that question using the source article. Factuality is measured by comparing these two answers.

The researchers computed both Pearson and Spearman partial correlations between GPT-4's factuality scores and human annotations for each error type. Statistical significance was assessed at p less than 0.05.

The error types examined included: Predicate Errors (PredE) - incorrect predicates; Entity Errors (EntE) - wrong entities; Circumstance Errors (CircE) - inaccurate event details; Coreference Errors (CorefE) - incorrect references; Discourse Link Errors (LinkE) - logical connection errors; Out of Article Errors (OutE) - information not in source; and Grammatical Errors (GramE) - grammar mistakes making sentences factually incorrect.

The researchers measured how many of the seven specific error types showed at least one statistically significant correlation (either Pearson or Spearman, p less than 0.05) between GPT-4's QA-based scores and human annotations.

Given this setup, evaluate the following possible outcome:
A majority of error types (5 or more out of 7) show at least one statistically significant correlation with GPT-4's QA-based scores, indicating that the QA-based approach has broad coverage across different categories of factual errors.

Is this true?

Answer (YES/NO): NO